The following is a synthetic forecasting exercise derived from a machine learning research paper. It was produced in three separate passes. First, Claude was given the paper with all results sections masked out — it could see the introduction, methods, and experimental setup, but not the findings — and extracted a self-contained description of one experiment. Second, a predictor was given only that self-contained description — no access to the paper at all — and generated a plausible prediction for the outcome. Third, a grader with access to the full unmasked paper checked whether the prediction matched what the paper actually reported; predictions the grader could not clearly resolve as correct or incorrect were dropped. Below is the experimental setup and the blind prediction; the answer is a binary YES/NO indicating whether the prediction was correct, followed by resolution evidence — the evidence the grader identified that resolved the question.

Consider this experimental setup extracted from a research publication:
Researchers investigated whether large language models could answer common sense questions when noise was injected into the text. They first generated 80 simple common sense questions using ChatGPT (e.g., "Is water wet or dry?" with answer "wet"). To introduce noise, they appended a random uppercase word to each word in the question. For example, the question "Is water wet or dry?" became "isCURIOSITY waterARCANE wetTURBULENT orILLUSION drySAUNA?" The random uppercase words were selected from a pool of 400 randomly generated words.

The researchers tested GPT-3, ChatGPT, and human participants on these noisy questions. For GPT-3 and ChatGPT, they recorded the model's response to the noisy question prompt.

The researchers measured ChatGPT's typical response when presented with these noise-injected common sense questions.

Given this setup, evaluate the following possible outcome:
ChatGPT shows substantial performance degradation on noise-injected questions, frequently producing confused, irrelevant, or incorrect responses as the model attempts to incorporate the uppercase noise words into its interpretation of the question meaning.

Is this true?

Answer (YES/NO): YES